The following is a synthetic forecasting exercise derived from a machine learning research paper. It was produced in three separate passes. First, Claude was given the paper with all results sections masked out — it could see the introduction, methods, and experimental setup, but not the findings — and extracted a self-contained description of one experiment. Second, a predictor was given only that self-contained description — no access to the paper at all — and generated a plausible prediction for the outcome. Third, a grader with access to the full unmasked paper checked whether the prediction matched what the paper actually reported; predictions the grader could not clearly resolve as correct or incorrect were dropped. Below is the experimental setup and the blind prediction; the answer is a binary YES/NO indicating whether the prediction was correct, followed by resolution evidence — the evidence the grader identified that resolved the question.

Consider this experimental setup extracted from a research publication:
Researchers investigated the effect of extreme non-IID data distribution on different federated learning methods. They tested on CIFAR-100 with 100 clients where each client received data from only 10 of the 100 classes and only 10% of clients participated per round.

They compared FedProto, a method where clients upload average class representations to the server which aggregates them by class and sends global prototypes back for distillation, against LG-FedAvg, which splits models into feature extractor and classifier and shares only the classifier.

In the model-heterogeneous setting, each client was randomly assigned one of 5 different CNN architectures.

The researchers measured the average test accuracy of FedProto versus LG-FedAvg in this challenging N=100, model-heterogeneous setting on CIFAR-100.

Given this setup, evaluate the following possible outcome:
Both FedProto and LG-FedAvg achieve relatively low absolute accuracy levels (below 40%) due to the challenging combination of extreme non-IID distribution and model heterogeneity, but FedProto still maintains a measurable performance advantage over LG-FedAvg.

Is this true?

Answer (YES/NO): NO